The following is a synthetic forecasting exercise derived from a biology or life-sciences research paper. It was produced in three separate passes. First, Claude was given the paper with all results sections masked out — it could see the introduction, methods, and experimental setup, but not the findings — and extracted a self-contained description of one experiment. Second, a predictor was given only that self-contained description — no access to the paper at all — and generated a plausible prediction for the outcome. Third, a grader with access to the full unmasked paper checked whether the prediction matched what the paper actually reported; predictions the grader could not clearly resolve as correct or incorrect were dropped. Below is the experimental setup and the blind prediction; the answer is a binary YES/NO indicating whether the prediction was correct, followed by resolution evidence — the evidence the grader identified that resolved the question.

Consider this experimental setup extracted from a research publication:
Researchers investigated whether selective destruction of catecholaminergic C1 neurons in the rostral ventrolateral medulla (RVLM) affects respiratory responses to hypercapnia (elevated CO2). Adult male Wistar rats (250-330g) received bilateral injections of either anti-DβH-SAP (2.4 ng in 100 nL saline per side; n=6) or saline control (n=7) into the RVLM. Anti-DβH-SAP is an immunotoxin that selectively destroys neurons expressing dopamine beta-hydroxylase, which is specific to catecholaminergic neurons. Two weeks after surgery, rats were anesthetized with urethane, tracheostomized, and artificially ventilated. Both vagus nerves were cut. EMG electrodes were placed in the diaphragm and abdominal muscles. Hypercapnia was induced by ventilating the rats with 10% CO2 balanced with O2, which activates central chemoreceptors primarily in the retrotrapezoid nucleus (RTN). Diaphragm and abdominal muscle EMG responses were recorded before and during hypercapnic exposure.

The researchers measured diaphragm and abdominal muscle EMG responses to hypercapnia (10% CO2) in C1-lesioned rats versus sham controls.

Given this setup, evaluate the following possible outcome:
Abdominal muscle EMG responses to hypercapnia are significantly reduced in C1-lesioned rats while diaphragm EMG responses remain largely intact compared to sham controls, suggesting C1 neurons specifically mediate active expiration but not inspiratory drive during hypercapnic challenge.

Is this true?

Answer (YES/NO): NO